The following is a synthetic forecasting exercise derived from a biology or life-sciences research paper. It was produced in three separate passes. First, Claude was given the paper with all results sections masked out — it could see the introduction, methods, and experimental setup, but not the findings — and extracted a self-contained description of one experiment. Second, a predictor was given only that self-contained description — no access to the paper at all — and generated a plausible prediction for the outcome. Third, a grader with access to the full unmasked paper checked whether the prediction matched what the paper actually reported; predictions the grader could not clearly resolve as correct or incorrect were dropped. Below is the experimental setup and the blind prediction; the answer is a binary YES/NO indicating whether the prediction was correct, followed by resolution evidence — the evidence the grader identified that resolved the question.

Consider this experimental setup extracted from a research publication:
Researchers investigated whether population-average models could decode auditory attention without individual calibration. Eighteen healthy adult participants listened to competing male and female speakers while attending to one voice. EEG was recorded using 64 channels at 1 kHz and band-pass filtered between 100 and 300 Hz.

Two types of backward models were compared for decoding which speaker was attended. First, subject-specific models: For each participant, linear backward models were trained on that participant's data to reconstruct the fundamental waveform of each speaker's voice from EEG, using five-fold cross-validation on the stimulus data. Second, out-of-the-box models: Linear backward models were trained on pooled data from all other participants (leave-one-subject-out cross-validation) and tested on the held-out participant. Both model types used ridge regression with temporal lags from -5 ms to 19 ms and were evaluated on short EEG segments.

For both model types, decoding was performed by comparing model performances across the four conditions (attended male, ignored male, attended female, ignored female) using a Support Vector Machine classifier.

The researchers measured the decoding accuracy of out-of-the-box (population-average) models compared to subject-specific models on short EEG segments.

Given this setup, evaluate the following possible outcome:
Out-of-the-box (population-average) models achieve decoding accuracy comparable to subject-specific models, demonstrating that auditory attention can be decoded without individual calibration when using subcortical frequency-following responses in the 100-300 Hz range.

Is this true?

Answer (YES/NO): YES